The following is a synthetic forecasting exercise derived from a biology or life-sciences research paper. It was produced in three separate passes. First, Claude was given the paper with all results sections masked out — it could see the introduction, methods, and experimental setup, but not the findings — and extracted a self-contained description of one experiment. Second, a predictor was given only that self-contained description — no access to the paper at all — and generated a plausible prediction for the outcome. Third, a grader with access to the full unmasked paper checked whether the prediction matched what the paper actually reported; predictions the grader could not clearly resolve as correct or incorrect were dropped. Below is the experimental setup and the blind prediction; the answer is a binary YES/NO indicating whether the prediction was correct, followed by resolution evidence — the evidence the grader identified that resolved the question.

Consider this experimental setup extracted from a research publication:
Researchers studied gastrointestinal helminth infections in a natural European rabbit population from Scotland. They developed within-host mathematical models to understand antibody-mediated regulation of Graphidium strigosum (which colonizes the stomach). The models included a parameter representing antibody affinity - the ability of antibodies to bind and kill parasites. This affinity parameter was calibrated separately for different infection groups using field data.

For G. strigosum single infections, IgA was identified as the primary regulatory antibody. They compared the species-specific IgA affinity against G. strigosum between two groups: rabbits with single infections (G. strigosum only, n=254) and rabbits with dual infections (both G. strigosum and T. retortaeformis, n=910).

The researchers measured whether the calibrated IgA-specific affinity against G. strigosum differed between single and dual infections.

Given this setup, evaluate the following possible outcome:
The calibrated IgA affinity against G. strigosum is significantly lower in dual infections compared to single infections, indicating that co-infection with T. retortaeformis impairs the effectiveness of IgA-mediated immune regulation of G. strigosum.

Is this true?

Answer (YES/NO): YES